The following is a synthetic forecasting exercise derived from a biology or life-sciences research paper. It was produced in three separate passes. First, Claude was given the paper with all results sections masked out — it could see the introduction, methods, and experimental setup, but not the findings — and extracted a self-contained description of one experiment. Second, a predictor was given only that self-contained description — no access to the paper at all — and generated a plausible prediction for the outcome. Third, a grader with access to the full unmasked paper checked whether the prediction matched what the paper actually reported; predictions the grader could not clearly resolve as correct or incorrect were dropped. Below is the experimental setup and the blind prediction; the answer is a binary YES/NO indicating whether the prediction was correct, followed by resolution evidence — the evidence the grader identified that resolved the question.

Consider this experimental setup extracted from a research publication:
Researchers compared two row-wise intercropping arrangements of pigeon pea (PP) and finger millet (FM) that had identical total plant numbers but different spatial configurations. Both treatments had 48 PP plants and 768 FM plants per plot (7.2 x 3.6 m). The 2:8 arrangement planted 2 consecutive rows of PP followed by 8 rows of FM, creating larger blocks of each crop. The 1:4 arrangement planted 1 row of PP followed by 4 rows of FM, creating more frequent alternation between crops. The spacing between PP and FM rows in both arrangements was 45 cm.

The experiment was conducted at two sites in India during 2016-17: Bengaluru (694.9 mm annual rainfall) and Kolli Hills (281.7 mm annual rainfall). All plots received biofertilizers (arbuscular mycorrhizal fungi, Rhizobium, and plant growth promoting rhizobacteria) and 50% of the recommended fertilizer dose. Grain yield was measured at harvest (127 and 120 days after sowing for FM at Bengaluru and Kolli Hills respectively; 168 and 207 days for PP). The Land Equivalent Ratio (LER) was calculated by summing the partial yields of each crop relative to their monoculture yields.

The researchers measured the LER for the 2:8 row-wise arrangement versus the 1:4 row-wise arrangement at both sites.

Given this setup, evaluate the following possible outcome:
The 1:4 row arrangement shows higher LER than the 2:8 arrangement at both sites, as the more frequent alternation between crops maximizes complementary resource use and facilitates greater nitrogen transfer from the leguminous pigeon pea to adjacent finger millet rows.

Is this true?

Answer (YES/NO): NO